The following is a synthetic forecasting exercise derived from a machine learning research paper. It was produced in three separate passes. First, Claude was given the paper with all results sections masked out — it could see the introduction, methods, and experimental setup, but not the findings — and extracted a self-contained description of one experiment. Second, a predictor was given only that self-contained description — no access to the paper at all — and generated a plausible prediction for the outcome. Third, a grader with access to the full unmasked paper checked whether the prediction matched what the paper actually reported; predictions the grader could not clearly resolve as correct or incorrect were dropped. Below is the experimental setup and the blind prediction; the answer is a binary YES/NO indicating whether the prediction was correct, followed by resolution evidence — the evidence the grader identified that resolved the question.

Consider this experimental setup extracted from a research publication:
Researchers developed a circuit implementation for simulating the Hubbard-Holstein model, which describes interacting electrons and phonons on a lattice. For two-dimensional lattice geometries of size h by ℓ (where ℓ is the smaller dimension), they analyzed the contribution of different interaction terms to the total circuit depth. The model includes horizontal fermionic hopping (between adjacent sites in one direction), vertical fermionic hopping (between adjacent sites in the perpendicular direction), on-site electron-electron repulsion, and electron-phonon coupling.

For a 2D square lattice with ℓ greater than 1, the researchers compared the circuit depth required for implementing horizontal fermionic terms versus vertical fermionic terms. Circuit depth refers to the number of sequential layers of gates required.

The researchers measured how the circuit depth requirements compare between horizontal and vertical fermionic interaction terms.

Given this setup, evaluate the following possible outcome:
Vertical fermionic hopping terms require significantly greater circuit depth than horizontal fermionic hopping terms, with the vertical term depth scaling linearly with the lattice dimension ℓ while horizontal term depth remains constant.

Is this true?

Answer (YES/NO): NO